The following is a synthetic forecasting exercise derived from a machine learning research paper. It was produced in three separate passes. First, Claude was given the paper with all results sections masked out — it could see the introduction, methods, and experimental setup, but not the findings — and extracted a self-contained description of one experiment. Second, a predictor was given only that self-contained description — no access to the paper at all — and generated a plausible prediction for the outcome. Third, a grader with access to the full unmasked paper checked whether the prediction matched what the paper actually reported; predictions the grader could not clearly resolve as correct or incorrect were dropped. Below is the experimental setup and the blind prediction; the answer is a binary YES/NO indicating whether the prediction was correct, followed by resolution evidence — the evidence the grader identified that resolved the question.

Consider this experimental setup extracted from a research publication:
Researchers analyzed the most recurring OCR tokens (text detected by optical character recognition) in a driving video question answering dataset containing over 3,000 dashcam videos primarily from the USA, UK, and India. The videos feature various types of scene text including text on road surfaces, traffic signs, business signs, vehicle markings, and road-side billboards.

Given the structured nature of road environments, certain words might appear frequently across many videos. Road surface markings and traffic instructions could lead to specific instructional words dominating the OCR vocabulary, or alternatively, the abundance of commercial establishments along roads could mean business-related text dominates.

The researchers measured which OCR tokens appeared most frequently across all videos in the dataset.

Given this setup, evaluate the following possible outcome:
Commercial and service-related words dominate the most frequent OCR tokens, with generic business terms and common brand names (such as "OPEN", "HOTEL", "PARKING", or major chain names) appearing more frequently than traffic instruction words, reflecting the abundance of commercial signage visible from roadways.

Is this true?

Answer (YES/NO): NO